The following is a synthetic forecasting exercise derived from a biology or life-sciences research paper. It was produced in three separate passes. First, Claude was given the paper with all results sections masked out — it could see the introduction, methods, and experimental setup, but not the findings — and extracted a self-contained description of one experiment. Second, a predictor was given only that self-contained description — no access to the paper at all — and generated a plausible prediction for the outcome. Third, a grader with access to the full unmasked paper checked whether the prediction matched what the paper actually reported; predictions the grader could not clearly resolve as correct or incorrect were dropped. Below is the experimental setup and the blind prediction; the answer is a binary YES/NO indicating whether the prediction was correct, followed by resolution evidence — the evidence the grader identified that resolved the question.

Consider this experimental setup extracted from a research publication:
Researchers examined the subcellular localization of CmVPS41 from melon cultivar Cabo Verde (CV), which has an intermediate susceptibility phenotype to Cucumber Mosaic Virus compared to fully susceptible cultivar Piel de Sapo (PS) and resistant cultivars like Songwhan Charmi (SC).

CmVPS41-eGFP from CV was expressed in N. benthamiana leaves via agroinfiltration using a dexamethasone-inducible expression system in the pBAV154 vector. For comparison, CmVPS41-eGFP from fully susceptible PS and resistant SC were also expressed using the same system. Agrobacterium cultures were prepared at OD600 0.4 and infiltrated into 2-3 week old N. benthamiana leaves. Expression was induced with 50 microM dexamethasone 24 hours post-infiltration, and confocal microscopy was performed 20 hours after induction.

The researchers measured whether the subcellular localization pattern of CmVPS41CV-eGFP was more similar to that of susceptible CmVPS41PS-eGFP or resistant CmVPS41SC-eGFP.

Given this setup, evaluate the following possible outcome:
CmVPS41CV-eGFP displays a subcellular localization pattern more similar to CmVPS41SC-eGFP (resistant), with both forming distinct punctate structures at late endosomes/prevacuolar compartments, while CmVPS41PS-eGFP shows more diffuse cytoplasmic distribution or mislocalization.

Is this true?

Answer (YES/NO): NO